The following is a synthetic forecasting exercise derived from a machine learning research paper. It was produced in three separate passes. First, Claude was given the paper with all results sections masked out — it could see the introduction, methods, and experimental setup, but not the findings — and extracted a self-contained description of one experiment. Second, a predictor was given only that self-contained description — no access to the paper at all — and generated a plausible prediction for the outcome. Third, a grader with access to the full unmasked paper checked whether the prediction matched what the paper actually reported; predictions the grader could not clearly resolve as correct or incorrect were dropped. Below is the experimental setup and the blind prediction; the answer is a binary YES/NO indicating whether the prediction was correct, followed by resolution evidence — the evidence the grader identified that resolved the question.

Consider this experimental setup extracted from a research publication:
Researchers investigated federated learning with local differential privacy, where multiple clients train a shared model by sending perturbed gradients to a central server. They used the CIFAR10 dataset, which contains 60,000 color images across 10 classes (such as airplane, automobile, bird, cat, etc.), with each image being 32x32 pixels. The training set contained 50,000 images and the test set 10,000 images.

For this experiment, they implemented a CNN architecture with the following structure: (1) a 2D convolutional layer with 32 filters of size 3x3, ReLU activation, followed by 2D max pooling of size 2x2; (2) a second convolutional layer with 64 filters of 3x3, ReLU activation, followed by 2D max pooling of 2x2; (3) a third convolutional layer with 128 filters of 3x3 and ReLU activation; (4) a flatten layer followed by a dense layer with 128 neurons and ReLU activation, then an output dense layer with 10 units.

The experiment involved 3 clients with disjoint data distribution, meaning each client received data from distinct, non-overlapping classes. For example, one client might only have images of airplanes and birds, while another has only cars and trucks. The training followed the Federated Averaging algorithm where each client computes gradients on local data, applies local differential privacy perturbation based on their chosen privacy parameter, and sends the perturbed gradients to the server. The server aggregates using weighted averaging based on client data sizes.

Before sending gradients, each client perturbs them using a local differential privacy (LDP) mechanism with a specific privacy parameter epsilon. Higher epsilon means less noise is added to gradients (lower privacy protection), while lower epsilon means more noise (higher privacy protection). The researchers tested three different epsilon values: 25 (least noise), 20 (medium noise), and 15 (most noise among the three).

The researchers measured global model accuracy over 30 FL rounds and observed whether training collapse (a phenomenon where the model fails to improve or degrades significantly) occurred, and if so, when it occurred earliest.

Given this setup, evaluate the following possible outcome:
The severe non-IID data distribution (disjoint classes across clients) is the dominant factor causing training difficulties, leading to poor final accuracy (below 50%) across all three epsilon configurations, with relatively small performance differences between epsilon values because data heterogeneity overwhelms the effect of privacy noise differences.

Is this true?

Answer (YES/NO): NO